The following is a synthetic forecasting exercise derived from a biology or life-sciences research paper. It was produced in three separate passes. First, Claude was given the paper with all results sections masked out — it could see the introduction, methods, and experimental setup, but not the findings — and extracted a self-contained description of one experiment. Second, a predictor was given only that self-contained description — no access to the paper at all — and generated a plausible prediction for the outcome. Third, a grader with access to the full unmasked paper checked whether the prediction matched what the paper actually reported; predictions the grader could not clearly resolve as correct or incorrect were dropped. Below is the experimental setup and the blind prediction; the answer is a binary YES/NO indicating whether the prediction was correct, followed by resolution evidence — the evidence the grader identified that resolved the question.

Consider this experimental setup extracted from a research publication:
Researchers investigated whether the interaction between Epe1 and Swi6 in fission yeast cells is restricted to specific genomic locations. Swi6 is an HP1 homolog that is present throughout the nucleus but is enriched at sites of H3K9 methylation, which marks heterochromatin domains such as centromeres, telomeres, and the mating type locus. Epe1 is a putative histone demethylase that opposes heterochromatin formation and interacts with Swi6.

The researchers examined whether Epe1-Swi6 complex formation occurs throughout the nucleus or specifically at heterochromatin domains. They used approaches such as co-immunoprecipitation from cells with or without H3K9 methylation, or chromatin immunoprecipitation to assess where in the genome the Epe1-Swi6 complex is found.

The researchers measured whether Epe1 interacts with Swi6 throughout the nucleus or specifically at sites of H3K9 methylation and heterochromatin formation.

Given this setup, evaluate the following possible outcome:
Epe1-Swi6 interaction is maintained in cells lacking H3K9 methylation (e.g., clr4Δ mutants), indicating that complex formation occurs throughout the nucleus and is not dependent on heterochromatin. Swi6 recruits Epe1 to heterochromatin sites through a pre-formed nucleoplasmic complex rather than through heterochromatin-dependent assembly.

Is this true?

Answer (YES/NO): NO